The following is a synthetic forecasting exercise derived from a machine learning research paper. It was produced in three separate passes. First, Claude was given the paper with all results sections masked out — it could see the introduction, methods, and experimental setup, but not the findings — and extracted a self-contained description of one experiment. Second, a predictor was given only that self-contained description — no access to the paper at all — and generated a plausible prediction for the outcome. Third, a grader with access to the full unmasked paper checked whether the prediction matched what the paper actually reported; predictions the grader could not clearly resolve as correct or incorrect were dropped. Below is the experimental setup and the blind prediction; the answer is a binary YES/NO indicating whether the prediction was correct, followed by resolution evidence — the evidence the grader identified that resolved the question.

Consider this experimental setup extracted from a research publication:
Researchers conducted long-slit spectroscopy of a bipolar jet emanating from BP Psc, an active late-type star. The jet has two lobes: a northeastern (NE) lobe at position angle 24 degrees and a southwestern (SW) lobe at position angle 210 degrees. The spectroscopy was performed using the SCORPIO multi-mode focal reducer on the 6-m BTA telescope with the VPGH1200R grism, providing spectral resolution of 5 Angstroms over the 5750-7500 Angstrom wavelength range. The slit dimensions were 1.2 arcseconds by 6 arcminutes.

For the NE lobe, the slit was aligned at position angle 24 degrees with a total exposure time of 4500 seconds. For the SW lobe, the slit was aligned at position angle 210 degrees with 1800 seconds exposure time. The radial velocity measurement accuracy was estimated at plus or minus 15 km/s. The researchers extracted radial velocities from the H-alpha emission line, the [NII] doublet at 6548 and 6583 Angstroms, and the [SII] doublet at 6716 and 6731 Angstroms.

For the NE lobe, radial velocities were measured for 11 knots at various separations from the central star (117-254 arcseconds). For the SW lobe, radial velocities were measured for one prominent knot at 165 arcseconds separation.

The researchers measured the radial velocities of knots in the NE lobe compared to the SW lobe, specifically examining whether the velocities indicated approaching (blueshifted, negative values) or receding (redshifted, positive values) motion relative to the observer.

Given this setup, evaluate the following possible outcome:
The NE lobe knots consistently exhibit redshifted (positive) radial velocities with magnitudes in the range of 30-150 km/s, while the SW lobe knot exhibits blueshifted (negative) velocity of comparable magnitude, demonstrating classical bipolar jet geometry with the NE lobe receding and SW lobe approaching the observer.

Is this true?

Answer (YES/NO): NO